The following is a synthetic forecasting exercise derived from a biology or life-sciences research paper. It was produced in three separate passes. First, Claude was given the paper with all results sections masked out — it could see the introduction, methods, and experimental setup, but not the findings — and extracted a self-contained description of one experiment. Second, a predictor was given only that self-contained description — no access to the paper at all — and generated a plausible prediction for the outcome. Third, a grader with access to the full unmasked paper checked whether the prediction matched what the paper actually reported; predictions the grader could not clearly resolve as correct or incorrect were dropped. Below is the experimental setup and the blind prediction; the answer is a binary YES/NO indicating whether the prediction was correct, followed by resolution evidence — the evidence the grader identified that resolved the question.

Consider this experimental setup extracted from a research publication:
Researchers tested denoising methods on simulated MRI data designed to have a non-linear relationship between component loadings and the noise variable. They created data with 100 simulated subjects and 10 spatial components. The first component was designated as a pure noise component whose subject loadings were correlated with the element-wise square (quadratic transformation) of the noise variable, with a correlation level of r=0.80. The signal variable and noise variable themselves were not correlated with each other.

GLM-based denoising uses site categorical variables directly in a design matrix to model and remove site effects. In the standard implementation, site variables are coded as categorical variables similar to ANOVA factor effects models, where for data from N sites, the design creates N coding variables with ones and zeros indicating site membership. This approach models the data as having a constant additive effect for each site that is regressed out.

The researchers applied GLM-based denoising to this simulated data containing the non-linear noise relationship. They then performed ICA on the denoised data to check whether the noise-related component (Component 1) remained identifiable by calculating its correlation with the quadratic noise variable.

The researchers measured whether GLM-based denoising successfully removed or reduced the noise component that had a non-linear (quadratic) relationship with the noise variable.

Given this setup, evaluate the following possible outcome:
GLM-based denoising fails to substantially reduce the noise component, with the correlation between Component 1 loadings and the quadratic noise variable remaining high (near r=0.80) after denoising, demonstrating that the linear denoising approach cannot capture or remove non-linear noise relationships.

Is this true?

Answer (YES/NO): YES